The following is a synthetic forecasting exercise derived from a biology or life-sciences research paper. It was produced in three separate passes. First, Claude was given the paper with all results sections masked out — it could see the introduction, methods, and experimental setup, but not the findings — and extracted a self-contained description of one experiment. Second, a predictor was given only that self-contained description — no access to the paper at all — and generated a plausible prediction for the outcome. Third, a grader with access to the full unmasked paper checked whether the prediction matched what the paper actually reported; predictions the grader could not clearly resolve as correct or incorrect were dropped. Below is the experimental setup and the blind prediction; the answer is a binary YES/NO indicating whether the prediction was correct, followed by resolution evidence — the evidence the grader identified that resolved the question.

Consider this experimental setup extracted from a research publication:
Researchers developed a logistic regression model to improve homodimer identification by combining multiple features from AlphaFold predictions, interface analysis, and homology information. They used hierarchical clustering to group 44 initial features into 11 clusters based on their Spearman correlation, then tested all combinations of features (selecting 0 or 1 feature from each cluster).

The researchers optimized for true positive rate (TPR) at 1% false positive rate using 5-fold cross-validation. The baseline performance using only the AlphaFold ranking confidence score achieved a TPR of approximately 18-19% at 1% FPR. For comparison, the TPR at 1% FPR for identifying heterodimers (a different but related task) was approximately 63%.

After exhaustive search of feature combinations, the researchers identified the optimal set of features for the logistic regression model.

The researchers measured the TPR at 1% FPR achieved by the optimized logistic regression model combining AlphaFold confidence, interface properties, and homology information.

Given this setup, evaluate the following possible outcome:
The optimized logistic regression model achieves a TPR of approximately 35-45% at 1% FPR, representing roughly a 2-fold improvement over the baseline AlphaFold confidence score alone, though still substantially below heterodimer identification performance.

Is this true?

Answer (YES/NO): YES